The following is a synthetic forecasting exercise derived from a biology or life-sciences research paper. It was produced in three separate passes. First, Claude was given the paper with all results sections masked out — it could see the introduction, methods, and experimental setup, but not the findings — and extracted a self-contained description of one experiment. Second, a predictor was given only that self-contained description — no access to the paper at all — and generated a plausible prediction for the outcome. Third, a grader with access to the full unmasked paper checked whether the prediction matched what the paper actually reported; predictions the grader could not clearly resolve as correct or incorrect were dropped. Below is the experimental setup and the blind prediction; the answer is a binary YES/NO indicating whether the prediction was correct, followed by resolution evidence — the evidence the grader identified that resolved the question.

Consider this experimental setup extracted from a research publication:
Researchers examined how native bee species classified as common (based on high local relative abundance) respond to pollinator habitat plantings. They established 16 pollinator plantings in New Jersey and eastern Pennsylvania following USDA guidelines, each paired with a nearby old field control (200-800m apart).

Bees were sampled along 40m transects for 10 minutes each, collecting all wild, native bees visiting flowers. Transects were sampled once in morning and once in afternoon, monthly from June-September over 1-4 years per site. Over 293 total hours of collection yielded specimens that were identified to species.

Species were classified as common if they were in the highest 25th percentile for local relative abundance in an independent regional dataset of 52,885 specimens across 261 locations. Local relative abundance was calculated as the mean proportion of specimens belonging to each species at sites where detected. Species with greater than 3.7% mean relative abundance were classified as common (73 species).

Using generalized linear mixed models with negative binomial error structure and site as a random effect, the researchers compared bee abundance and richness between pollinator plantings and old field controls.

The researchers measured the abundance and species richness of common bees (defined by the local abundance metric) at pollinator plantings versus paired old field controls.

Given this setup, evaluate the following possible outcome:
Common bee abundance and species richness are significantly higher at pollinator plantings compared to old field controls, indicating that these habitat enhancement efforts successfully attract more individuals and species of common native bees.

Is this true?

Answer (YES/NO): YES